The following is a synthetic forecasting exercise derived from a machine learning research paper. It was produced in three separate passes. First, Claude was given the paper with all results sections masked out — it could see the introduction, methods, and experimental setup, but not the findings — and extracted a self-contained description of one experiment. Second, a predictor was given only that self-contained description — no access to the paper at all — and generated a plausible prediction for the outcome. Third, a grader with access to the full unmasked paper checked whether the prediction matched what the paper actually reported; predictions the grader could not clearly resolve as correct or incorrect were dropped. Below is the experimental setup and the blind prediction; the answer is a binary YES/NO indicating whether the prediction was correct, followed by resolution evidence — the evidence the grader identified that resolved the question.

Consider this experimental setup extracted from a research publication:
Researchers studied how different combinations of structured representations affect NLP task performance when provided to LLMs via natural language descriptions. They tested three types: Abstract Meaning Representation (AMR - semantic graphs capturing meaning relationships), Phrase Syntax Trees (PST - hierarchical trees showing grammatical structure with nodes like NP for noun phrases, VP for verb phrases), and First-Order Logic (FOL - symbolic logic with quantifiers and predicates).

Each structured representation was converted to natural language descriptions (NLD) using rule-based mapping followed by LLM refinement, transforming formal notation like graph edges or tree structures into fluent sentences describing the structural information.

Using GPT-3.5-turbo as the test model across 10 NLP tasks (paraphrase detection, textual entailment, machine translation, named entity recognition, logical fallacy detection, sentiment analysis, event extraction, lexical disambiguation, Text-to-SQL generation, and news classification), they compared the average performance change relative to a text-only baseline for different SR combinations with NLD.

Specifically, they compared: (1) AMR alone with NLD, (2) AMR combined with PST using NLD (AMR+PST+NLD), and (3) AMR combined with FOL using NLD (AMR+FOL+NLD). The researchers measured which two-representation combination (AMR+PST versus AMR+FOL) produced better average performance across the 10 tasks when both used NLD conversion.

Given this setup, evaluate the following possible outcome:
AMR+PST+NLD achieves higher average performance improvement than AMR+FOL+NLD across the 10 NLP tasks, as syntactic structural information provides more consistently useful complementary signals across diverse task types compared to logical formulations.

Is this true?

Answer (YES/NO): NO